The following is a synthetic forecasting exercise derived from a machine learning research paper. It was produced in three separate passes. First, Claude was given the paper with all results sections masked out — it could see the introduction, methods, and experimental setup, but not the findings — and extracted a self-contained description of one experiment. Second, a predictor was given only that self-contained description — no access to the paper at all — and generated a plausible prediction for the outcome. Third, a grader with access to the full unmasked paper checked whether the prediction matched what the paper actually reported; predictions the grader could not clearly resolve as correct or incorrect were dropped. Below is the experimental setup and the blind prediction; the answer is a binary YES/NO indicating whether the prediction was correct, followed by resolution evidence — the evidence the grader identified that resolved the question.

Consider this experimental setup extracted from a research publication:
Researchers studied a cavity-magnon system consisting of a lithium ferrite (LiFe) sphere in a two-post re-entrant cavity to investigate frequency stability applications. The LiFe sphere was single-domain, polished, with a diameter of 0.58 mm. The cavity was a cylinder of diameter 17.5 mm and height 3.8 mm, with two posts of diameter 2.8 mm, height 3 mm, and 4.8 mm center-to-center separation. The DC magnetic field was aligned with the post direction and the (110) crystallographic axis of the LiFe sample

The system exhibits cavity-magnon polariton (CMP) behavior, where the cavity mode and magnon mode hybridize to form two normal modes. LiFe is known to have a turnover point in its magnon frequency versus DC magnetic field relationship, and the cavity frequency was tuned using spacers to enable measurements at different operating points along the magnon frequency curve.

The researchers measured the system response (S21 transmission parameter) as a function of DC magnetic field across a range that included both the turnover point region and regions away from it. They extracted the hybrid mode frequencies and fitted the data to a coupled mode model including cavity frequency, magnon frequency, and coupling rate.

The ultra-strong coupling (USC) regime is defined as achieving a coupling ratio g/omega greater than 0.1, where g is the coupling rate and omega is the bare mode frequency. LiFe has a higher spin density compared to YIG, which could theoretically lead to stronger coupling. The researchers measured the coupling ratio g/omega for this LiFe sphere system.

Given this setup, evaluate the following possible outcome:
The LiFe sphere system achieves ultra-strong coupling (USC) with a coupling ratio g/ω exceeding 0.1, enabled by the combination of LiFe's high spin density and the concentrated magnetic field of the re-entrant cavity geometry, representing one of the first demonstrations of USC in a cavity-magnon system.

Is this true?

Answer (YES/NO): NO